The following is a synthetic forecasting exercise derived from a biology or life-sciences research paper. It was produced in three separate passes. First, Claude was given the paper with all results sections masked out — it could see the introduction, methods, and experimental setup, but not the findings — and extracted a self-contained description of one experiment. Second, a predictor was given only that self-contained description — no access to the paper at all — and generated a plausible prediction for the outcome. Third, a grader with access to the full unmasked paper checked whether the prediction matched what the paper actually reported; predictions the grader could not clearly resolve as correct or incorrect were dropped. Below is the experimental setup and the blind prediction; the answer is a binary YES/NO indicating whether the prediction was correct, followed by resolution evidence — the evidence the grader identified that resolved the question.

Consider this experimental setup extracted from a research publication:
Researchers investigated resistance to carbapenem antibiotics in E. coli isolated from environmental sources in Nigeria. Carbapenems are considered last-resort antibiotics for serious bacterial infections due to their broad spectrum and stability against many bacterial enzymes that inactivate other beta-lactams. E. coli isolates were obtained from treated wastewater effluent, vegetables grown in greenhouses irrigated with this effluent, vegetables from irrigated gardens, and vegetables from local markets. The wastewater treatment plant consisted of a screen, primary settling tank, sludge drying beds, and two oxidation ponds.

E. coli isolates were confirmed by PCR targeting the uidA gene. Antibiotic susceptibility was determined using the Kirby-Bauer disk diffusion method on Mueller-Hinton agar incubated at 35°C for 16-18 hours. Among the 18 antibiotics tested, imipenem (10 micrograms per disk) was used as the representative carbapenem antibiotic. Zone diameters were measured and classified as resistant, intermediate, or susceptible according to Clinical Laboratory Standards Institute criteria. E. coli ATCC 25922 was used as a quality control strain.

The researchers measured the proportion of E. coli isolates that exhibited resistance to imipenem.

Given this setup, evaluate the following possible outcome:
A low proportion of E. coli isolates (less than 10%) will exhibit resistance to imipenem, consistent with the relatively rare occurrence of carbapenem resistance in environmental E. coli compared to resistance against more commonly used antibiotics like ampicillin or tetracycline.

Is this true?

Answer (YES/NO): YES